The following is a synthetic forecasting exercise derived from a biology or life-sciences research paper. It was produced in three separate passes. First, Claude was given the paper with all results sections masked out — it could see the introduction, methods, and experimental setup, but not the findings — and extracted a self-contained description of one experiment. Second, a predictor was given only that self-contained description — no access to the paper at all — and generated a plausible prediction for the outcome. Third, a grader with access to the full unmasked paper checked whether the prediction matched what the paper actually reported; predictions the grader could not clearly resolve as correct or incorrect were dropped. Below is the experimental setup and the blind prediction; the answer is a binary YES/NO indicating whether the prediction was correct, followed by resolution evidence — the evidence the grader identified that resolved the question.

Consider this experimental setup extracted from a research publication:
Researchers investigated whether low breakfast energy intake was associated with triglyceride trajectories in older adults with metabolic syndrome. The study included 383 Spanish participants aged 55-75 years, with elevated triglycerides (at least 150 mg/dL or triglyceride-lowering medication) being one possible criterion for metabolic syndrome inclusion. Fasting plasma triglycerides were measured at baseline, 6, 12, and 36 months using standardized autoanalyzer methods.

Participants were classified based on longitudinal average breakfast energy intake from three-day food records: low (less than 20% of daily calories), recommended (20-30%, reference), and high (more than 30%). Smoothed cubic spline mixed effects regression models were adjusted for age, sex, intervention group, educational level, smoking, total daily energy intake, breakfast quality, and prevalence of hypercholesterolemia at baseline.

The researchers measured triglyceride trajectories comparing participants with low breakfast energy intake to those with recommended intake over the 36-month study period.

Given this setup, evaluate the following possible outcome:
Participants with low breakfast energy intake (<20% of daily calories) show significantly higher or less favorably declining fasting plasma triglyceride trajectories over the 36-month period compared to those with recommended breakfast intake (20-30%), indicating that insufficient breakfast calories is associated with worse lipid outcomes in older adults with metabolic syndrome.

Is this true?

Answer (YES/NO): YES